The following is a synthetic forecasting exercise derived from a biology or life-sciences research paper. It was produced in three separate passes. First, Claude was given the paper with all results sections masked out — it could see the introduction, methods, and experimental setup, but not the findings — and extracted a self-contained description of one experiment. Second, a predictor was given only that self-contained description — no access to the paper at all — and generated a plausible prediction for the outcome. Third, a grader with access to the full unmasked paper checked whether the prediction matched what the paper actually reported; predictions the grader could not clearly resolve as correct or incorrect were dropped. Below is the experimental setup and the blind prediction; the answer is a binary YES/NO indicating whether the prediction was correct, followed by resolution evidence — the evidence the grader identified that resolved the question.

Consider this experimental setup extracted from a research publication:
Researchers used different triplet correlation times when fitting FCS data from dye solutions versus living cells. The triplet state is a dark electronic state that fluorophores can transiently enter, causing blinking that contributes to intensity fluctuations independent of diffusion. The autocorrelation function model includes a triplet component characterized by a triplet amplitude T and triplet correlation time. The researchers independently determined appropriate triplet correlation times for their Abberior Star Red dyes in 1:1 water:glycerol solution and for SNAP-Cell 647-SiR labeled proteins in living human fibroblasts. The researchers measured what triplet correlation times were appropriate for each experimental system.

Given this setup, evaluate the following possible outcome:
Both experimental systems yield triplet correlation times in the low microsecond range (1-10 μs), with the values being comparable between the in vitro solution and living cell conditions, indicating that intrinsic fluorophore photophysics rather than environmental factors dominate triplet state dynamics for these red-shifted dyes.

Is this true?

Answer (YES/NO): NO